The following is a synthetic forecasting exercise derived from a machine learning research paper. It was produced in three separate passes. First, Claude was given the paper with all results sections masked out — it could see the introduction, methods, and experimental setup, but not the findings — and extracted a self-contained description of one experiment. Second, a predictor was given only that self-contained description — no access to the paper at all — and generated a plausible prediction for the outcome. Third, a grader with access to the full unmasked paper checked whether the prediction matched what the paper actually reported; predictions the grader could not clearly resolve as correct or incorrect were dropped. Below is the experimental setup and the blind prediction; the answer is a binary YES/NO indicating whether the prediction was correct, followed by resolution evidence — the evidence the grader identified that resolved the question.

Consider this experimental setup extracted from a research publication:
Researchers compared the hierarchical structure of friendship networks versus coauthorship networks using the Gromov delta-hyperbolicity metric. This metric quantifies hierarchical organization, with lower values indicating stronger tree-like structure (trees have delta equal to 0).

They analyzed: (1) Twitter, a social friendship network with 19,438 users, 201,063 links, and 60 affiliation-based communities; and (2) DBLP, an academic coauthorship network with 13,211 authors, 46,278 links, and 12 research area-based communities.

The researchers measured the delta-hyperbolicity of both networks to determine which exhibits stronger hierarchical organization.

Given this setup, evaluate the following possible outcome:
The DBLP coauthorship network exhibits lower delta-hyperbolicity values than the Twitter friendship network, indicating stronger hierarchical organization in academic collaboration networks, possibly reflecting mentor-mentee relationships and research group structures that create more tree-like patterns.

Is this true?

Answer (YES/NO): YES